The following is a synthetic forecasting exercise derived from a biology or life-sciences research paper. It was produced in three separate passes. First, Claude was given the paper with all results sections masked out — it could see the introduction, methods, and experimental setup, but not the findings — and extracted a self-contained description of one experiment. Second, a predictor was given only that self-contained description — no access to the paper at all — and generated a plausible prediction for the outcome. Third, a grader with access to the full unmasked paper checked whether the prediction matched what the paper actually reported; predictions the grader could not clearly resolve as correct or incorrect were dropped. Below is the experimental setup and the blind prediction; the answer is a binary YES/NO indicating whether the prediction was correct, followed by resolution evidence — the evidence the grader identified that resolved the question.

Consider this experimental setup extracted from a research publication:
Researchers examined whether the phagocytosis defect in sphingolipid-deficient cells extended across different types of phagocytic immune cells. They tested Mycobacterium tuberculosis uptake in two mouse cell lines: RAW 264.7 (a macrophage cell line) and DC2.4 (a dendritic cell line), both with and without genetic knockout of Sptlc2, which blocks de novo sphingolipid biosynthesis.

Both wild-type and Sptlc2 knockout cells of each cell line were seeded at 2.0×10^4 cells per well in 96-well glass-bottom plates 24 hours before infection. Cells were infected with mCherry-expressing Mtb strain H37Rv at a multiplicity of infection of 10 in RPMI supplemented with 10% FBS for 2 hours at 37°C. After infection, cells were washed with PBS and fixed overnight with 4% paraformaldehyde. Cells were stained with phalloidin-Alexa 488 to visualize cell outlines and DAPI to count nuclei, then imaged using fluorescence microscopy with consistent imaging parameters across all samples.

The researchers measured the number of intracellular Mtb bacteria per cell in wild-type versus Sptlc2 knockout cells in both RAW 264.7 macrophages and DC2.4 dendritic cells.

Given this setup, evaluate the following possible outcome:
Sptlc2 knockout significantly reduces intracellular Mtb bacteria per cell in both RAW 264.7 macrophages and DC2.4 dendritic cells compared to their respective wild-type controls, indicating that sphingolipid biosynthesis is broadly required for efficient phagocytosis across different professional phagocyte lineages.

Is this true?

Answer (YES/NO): YES